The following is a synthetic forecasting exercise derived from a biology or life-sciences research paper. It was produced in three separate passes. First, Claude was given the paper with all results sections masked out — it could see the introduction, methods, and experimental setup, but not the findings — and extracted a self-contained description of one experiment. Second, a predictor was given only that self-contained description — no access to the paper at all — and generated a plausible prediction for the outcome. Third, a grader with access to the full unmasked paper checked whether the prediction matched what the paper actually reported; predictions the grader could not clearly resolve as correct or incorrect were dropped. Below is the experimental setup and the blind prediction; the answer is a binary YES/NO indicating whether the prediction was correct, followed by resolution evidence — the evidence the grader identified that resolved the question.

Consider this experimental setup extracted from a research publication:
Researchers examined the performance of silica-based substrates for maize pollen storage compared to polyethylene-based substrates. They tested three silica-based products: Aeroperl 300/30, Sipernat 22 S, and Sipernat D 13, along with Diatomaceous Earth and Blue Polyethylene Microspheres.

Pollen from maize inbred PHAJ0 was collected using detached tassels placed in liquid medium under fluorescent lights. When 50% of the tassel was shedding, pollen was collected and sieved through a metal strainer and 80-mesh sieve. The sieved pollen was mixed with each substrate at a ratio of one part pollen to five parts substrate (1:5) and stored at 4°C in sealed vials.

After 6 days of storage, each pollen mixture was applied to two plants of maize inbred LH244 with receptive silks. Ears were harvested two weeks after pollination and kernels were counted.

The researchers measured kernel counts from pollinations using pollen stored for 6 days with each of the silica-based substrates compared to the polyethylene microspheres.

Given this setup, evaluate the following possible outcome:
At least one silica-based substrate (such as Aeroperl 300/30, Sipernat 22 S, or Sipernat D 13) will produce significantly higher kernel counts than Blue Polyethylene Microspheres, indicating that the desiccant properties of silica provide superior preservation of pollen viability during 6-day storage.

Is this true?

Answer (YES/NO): NO